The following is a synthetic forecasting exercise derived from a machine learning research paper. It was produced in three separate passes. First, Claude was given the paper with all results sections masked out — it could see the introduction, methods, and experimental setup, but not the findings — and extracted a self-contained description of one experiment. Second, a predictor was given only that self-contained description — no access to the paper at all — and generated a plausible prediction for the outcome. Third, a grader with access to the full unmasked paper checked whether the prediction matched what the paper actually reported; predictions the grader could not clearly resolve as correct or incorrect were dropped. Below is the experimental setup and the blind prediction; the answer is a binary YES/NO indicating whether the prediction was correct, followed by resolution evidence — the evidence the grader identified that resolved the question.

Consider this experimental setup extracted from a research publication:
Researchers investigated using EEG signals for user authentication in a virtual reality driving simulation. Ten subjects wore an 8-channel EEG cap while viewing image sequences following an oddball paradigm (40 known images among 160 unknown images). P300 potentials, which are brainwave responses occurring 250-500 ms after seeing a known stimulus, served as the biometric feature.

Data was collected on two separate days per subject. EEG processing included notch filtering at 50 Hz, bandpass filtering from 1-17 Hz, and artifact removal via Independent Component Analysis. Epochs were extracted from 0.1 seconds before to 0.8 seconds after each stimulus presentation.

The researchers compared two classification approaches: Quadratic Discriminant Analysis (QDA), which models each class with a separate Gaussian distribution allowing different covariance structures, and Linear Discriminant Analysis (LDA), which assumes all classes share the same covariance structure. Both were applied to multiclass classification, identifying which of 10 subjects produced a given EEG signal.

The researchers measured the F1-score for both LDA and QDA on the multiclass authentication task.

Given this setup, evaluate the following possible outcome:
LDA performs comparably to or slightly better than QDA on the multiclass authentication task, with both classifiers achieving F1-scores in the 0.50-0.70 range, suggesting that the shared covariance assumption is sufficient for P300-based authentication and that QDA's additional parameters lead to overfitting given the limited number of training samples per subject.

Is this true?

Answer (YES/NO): NO